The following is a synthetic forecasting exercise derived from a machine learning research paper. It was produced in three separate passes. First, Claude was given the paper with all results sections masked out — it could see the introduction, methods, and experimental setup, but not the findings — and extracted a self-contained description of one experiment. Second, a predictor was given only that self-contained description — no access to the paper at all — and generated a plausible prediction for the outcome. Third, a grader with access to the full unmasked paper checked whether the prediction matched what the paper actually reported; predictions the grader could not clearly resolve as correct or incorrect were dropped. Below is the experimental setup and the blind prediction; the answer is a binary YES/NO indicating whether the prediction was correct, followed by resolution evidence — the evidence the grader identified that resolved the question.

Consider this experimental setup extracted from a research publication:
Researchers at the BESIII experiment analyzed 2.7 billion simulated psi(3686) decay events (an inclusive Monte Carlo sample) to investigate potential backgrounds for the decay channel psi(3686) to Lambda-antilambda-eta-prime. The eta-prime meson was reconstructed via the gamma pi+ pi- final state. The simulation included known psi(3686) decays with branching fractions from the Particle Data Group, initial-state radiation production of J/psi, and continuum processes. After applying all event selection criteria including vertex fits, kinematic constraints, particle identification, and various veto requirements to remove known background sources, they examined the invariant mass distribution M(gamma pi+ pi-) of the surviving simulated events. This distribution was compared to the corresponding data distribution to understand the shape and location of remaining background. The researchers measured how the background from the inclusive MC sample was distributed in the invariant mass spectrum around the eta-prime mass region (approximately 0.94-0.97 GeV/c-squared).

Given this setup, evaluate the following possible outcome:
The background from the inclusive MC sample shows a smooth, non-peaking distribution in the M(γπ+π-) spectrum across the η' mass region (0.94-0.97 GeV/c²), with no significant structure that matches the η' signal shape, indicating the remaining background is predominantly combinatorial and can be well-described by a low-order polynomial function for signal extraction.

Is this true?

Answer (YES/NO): YES